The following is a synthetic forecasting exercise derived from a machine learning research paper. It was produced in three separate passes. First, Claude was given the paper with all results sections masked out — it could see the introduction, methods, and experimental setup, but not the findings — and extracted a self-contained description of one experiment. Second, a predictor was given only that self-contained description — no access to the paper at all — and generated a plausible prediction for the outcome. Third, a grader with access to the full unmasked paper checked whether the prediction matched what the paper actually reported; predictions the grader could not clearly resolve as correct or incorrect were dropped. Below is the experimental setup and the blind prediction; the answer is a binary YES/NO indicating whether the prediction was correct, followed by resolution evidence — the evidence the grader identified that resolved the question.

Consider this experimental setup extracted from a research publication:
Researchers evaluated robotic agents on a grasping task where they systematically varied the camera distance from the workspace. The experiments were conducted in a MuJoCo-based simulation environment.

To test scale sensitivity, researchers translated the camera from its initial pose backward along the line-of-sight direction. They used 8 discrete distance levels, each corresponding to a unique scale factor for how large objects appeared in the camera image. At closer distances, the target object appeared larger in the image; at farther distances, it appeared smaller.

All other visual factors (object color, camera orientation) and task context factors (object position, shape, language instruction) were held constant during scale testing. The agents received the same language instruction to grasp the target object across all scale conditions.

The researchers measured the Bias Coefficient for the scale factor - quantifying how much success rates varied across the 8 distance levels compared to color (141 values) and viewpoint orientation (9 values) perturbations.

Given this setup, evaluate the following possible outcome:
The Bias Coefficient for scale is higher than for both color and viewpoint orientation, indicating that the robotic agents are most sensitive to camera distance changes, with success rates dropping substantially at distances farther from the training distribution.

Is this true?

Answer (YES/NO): NO